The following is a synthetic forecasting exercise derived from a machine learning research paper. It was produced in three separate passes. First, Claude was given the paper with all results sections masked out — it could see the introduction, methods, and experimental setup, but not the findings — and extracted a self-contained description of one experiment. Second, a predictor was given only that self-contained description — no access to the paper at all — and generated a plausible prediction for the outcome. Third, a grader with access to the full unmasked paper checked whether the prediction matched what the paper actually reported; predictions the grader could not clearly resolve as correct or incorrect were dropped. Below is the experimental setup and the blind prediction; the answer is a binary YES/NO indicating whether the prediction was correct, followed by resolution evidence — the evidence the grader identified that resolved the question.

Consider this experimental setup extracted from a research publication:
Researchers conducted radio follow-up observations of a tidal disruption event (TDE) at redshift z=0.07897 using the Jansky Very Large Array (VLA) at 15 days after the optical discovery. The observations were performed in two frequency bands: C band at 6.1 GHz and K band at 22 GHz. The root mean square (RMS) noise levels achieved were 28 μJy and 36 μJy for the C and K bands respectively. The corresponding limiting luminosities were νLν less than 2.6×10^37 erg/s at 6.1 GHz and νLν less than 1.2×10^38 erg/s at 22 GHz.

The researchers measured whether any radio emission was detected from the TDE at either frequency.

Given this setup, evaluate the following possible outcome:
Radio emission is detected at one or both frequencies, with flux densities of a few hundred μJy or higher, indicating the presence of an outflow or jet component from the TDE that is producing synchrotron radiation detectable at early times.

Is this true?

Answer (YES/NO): NO